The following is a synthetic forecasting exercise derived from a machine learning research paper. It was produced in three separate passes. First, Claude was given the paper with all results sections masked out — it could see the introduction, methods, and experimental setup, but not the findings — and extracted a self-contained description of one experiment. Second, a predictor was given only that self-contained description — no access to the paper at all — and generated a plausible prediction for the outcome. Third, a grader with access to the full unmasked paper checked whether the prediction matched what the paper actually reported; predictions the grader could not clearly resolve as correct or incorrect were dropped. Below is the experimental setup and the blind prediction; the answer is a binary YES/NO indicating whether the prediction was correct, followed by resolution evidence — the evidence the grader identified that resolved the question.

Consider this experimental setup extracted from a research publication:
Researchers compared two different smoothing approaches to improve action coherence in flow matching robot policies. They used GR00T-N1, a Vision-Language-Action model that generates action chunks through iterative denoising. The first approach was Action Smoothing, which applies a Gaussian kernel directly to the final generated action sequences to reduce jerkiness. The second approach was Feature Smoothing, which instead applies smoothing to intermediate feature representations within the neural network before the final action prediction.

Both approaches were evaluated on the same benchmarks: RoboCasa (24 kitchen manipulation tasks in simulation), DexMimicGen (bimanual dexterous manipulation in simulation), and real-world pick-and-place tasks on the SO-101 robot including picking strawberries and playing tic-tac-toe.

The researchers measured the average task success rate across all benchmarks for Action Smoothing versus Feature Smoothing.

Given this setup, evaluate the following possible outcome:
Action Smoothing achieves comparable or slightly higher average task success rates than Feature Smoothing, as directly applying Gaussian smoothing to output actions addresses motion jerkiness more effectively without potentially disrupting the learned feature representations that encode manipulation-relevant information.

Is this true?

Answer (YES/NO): NO